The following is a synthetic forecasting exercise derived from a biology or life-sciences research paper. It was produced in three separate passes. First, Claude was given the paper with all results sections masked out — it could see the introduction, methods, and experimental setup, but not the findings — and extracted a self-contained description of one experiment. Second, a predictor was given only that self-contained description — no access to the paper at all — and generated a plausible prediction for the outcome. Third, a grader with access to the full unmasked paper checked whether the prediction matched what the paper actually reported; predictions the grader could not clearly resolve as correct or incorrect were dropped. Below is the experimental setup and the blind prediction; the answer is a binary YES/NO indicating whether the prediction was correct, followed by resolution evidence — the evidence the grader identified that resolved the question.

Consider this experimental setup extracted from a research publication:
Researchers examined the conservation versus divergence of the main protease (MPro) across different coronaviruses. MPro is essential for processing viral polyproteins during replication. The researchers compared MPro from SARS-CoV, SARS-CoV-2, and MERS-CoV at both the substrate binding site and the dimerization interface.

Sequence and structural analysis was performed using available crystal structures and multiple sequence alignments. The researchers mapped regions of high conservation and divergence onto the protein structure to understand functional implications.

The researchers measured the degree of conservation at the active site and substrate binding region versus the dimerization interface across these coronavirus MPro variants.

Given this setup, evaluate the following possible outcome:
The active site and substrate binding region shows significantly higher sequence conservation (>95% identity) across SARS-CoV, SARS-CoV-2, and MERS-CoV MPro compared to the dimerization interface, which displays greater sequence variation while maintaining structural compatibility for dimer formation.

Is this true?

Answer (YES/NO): NO